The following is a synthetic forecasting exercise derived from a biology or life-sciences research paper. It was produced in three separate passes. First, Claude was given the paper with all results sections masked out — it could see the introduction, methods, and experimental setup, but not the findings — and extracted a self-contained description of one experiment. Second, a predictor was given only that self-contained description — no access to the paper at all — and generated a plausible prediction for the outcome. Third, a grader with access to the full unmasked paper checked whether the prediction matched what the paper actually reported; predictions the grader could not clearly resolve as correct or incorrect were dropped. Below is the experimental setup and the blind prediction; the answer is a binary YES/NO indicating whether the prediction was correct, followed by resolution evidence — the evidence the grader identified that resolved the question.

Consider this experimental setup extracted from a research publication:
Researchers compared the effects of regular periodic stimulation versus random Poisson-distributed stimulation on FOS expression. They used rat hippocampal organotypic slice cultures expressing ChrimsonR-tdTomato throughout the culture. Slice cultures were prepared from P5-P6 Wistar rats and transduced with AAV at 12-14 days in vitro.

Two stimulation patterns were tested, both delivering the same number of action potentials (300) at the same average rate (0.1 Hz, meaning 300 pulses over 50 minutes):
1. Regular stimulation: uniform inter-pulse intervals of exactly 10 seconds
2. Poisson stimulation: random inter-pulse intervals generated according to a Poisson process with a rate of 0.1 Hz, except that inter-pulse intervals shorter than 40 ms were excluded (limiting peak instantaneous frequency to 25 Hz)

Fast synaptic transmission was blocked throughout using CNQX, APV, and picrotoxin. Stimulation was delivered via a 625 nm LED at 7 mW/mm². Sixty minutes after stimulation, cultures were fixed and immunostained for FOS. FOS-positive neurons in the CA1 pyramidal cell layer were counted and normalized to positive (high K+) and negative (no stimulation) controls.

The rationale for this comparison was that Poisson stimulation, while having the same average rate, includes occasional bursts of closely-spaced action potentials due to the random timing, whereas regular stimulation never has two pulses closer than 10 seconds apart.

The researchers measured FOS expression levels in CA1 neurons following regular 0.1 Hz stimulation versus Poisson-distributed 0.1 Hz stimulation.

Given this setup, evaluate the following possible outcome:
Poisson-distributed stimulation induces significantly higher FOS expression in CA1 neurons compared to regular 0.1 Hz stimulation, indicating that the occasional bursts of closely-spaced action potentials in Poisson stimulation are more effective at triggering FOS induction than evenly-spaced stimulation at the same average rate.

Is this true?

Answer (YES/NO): NO